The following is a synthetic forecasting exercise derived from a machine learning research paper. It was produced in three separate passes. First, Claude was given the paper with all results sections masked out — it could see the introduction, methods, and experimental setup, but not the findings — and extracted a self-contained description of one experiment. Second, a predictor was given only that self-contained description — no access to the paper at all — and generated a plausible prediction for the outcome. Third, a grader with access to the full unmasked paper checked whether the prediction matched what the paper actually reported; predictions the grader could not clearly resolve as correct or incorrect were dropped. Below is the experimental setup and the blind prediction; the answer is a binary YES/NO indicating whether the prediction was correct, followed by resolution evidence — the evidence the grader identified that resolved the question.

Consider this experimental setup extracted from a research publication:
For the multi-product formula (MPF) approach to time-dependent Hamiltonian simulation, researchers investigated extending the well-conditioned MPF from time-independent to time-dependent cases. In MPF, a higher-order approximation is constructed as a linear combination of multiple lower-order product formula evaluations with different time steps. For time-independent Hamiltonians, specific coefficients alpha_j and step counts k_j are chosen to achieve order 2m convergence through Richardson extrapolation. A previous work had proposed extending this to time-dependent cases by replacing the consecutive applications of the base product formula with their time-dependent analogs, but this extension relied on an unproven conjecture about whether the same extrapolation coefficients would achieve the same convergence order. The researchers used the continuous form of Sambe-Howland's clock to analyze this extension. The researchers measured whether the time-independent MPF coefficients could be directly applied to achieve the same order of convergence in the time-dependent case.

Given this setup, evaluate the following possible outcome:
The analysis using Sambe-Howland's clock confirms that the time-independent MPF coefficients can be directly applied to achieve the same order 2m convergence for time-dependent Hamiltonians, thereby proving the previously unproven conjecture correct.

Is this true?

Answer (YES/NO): YES